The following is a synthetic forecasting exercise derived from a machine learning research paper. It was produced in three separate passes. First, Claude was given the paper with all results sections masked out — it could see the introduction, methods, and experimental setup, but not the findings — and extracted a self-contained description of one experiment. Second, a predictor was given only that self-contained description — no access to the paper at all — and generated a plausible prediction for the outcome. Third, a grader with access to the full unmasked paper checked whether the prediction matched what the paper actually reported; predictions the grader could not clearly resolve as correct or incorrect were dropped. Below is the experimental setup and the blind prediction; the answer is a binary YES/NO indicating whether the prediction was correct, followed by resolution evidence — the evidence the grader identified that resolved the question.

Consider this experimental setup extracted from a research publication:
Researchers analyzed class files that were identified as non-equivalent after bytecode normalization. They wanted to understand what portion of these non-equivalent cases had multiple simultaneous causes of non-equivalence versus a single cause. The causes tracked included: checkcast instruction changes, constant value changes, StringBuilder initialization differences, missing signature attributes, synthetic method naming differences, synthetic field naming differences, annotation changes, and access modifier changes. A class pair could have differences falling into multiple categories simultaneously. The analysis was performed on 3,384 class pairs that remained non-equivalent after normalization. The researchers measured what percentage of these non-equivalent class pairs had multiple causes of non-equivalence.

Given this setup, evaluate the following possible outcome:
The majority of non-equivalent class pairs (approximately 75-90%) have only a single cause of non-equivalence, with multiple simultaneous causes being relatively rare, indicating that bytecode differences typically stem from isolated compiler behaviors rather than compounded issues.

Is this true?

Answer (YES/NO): NO